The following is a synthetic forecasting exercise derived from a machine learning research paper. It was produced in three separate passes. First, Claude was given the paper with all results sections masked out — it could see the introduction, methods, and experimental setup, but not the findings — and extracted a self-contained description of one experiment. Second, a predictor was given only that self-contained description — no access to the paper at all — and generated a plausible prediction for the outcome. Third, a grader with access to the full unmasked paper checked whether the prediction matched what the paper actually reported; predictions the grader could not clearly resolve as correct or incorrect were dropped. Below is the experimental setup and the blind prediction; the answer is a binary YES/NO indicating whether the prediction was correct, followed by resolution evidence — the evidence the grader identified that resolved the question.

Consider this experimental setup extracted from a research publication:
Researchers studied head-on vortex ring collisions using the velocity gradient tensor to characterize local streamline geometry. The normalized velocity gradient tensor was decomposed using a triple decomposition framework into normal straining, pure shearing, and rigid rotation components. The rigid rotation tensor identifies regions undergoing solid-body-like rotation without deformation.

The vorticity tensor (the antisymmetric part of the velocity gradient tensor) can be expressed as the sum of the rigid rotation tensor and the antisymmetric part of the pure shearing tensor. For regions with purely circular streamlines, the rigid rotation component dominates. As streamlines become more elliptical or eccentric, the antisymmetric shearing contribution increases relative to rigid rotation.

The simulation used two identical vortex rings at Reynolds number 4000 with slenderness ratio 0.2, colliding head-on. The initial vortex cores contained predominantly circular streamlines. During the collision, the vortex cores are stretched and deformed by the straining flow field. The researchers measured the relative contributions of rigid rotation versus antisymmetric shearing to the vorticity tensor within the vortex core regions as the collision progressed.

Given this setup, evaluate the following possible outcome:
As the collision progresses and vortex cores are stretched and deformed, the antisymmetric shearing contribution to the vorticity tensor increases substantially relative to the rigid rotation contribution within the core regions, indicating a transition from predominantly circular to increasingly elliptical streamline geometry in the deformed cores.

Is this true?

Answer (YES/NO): YES